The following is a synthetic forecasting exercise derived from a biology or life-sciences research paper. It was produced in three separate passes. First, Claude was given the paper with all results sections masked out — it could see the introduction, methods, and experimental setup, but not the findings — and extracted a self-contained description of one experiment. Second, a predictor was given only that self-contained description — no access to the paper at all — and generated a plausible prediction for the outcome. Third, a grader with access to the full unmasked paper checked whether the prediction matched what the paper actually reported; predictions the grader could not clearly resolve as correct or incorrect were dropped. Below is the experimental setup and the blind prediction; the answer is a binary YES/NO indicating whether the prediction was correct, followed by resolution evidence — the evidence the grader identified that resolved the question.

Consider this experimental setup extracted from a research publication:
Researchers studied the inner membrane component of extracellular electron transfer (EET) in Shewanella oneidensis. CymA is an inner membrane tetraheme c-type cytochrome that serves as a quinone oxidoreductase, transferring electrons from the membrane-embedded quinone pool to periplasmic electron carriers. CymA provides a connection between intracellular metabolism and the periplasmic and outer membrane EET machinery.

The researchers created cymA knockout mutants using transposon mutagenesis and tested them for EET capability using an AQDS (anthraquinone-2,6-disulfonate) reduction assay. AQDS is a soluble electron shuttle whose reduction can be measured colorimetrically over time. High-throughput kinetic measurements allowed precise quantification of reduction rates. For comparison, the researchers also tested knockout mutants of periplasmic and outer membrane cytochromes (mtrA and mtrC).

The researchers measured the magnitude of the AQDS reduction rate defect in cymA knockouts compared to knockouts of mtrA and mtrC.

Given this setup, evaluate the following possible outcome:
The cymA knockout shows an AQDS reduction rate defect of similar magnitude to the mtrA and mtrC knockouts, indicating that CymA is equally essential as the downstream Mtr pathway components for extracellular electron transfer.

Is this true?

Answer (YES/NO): NO